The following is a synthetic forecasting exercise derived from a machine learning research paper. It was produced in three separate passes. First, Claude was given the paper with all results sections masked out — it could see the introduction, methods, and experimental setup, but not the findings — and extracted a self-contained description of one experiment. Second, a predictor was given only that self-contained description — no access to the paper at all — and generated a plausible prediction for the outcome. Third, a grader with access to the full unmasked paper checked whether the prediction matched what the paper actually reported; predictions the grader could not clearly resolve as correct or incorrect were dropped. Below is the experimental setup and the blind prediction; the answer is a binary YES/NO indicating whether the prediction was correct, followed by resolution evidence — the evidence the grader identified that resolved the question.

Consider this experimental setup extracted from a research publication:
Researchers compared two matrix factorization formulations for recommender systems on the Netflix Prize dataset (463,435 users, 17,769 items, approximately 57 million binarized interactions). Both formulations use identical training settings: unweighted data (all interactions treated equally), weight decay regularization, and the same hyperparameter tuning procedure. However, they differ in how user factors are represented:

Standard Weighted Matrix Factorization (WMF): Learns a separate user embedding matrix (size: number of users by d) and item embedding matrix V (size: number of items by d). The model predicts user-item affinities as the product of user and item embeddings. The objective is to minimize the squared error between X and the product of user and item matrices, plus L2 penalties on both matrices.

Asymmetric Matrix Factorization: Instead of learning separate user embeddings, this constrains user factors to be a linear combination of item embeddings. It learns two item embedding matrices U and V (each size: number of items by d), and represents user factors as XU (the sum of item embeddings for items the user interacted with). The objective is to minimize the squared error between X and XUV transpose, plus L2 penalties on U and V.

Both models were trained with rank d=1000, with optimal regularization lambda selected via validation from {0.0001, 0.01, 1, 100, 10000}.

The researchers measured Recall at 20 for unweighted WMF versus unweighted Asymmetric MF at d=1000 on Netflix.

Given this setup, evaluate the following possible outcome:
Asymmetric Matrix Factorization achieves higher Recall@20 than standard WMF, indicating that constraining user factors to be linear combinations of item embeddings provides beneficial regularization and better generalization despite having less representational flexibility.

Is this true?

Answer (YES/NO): NO